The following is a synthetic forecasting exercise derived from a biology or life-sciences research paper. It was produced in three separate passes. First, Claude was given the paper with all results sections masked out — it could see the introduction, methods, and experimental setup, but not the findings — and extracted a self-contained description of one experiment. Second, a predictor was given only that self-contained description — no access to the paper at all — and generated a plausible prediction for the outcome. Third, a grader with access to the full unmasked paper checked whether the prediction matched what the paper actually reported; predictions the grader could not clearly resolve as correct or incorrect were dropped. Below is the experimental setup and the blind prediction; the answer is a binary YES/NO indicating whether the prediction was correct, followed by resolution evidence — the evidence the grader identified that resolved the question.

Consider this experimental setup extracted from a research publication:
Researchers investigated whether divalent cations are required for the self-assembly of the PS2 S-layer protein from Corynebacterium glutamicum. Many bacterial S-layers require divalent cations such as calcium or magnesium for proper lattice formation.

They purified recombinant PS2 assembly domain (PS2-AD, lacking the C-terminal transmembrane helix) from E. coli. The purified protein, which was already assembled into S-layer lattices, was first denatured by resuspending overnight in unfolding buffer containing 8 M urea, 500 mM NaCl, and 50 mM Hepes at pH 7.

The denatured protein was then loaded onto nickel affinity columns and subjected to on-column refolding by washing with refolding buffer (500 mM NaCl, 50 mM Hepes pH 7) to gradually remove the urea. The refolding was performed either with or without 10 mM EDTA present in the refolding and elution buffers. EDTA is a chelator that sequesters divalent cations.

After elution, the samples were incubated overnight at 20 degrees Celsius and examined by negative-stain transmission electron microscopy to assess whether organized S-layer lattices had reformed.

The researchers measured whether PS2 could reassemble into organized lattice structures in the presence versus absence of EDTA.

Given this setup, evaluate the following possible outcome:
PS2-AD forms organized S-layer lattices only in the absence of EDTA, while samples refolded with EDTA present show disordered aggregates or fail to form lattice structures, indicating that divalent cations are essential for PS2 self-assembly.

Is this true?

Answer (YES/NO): NO